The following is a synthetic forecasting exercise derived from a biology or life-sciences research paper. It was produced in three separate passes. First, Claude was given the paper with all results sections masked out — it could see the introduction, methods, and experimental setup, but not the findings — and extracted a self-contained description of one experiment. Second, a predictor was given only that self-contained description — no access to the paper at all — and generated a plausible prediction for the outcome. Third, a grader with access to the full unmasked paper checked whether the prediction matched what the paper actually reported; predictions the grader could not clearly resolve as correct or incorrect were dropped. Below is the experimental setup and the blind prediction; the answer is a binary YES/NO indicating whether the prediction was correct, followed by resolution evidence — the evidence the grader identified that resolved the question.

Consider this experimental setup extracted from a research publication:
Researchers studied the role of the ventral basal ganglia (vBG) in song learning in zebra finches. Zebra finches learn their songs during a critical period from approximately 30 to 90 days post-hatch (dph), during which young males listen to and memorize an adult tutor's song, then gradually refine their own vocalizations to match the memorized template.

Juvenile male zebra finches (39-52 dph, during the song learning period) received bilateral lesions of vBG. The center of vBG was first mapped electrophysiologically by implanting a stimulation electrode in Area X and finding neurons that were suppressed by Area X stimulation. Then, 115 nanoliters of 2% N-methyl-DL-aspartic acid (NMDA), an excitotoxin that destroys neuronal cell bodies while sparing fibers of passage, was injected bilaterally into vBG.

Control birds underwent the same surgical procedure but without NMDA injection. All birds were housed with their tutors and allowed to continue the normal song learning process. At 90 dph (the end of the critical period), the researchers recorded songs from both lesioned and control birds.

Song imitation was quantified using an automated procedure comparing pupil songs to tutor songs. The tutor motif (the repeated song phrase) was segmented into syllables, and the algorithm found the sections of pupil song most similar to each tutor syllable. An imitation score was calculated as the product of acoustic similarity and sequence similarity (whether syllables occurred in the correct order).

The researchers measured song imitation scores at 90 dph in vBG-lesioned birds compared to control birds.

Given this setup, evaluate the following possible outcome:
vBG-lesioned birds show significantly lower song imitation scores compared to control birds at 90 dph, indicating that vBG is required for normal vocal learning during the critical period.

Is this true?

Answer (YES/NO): YES